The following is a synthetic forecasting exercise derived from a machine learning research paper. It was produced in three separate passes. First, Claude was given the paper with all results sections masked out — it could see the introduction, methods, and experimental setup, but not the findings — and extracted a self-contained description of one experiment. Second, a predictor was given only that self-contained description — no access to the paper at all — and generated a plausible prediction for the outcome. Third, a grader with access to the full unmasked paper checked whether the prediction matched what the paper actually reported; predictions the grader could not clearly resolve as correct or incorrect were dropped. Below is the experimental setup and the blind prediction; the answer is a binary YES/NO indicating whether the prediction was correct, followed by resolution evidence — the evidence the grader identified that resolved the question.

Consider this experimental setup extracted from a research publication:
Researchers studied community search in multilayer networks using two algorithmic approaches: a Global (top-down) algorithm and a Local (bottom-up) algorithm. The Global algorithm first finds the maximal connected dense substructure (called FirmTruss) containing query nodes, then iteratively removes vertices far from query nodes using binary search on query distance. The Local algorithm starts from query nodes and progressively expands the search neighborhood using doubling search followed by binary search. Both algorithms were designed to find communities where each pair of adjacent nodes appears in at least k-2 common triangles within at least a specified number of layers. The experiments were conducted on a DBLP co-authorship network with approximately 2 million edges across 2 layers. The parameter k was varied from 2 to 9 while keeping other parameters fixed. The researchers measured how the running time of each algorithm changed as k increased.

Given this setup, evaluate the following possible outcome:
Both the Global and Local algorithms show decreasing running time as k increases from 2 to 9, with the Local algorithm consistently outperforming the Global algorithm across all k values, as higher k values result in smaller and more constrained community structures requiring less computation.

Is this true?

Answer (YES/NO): NO